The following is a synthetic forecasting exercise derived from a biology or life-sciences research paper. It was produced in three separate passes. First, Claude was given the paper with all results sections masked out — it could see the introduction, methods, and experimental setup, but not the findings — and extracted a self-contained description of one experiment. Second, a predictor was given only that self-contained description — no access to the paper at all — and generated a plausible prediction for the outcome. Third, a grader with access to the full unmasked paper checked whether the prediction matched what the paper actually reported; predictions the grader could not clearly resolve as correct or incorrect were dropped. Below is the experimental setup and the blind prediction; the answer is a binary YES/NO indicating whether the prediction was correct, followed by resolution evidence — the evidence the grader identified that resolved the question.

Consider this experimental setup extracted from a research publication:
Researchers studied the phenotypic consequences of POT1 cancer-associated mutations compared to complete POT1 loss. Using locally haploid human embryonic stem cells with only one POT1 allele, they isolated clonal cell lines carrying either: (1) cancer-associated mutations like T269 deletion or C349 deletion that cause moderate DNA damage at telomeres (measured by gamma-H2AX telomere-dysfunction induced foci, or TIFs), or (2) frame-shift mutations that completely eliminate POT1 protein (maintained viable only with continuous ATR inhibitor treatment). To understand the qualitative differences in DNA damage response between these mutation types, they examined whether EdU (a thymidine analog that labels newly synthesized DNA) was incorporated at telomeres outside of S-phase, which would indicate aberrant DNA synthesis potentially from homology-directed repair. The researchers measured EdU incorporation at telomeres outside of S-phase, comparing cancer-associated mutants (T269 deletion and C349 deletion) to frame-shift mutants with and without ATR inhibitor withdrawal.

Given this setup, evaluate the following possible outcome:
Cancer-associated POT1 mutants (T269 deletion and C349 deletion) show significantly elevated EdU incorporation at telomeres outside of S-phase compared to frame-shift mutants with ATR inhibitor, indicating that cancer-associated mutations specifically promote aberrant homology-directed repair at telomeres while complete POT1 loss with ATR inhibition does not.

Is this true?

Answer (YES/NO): NO